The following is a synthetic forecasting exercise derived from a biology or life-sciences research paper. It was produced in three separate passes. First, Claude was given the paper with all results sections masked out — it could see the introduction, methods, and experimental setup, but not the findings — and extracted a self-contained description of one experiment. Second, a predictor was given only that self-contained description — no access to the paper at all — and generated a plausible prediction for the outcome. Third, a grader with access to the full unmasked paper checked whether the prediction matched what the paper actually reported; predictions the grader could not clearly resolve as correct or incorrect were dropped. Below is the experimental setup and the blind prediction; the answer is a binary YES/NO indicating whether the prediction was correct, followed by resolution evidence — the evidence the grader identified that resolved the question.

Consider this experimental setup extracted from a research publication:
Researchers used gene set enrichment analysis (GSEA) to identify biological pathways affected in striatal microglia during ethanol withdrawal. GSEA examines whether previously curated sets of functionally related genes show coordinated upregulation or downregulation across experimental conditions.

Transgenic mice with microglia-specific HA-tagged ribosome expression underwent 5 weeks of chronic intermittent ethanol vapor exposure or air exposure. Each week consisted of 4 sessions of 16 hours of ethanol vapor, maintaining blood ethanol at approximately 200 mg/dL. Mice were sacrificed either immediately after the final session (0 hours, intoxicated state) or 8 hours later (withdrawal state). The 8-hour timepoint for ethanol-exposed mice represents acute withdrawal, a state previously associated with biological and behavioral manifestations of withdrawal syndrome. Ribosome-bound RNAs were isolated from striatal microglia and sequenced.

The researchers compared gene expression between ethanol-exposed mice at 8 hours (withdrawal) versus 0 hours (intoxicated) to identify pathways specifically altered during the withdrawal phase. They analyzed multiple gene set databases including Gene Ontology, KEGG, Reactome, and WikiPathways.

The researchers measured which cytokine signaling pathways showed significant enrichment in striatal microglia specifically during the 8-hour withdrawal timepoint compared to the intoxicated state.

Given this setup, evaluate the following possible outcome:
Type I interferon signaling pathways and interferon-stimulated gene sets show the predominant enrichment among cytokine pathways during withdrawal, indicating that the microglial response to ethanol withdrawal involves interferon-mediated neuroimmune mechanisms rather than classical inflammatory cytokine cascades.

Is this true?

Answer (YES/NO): NO